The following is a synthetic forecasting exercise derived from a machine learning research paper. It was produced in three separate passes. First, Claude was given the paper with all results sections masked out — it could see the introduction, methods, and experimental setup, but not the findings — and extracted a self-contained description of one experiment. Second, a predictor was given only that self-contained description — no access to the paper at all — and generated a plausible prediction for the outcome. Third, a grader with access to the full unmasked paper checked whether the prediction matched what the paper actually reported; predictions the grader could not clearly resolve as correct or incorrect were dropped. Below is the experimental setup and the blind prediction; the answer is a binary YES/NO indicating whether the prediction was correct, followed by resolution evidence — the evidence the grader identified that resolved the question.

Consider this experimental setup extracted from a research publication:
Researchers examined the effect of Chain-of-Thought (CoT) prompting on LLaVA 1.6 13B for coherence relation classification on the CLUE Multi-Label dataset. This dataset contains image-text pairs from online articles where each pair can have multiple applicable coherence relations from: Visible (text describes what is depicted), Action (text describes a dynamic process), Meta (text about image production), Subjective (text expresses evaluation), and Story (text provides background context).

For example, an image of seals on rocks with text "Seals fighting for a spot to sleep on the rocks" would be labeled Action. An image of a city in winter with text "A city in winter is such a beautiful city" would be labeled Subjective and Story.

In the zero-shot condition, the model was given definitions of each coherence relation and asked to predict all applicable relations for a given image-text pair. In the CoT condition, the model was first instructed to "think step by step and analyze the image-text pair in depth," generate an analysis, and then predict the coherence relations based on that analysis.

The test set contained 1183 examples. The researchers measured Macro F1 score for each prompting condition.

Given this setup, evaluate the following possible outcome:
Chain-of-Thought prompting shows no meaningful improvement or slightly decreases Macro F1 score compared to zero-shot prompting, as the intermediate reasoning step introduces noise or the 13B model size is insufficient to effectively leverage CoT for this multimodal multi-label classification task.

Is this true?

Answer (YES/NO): NO